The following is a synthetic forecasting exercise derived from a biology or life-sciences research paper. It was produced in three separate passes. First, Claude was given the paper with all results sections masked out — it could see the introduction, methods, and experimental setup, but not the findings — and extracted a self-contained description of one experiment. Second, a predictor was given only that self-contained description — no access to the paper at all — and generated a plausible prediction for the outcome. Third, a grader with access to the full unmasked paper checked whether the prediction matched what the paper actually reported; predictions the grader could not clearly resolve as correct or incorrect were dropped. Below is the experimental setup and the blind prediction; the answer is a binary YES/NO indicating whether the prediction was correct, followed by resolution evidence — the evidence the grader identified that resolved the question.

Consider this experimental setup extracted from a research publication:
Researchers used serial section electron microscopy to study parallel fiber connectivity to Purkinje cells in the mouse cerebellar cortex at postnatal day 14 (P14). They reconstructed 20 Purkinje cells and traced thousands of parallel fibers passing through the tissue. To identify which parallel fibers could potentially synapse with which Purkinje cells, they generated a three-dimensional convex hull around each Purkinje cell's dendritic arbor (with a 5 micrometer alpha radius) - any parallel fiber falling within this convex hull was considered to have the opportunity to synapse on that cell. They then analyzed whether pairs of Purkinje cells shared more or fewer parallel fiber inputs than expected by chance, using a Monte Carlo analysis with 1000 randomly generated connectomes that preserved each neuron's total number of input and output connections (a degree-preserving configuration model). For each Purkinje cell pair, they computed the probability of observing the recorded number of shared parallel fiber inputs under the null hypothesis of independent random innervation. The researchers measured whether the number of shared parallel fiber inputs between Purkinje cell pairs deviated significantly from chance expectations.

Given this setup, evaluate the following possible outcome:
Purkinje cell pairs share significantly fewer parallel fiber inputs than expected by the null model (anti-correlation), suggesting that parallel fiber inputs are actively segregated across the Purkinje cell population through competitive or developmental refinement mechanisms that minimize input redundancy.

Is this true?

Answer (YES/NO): YES